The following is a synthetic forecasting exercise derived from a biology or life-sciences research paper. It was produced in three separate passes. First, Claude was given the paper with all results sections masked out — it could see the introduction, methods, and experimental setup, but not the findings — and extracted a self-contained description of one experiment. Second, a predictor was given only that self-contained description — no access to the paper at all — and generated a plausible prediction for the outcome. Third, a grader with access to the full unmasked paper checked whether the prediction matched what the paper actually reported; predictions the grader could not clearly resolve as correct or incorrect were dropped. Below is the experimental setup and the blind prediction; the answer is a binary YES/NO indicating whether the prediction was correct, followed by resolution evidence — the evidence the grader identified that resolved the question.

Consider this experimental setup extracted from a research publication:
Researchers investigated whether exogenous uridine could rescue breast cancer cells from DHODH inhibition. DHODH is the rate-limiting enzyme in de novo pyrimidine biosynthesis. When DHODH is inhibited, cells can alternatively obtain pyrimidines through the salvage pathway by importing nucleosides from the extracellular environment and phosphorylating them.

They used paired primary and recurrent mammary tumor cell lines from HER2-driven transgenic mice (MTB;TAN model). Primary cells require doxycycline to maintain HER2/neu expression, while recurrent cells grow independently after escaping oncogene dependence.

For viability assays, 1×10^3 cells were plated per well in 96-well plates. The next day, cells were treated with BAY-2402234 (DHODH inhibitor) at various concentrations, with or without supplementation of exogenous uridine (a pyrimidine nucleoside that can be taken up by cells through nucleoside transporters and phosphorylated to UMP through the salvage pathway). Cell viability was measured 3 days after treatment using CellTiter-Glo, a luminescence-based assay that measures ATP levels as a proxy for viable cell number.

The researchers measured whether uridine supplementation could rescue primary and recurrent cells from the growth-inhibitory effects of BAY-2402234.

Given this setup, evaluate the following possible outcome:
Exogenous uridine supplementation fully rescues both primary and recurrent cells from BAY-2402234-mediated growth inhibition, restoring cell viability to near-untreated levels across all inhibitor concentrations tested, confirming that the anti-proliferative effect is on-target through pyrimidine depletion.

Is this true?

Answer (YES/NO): YES